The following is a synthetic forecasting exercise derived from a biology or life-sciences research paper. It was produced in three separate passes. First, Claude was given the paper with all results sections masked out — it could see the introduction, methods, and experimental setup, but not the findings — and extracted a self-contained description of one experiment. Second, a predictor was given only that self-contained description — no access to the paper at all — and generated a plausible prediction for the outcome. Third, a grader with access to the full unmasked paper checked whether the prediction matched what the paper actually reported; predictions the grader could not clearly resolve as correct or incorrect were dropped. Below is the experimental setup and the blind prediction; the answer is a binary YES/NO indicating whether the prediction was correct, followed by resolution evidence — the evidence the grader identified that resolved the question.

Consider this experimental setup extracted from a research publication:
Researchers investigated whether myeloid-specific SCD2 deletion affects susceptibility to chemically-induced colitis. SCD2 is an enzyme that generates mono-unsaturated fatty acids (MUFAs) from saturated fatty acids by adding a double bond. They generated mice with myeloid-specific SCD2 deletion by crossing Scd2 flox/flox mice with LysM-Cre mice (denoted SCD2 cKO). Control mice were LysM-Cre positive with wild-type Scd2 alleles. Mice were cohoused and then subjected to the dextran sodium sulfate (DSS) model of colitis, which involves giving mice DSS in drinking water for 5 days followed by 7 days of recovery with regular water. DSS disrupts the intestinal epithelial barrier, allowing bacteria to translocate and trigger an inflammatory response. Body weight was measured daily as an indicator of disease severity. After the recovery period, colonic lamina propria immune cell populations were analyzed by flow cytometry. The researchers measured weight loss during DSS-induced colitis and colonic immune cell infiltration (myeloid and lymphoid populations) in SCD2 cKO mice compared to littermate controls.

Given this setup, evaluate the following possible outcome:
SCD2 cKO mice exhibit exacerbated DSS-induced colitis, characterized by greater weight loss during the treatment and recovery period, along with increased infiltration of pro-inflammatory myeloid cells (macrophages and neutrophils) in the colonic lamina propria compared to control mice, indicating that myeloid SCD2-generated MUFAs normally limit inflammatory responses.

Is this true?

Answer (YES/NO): YES